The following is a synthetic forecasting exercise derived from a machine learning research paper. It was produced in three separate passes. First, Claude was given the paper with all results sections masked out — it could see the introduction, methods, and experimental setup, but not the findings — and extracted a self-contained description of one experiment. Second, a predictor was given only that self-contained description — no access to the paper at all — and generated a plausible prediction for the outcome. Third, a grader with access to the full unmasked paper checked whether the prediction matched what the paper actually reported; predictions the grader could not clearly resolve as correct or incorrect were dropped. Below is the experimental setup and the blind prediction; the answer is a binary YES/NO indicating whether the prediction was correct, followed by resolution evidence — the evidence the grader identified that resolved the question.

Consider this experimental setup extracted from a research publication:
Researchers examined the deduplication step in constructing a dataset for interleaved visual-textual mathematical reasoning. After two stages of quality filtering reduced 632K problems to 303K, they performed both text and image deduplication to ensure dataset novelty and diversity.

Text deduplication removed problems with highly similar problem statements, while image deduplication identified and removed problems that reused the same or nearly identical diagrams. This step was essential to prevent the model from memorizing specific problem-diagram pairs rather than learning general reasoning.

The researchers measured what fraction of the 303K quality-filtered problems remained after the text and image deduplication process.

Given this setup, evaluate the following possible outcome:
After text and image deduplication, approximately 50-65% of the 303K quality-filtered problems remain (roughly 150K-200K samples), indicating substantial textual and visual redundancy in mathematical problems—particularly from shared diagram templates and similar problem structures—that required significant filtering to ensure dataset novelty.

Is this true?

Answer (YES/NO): NO